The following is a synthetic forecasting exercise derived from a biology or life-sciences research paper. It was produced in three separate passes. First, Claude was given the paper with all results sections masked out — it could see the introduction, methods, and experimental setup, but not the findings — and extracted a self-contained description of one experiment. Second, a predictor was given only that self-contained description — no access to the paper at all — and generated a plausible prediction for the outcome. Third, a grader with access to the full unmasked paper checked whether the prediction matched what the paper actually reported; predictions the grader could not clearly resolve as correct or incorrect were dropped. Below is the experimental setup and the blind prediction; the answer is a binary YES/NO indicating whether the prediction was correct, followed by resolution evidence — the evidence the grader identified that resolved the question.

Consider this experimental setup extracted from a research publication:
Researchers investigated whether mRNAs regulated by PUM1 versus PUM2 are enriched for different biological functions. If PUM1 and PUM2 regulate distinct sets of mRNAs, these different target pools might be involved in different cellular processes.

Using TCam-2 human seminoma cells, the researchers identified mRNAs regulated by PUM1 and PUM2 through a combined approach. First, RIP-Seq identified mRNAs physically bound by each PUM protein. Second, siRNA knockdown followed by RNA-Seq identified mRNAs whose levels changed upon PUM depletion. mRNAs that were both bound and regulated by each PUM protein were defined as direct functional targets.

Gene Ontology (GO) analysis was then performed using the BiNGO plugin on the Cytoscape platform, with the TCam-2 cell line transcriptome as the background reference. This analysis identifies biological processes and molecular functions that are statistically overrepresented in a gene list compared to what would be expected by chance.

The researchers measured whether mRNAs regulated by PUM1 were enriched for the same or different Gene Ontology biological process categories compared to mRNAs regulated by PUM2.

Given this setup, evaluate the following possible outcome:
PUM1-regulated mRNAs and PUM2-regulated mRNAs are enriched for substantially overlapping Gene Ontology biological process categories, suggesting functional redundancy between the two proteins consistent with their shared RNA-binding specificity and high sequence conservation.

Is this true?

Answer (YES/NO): NO